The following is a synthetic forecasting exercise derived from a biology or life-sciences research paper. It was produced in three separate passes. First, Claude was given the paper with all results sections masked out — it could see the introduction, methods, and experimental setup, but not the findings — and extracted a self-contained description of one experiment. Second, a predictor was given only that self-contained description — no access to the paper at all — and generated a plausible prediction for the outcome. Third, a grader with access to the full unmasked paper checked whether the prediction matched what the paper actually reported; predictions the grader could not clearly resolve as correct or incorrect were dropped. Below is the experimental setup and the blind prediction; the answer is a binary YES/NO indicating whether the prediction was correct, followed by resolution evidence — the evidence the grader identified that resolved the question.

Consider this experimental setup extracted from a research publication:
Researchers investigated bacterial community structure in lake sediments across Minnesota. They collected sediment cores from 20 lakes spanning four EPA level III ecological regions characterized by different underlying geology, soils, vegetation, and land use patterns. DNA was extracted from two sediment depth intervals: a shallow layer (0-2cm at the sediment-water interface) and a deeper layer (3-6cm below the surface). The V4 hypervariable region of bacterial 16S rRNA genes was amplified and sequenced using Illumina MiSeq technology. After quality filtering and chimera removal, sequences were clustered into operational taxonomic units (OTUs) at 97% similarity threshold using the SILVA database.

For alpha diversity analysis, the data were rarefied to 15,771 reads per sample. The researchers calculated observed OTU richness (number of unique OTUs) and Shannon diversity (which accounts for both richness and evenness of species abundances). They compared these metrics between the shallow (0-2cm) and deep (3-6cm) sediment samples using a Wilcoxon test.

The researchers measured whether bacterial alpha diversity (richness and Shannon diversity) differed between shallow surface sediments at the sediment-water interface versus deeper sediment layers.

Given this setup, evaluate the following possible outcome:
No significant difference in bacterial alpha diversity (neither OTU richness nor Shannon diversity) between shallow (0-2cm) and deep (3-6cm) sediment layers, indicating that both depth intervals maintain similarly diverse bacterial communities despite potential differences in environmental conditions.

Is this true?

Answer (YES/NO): YES